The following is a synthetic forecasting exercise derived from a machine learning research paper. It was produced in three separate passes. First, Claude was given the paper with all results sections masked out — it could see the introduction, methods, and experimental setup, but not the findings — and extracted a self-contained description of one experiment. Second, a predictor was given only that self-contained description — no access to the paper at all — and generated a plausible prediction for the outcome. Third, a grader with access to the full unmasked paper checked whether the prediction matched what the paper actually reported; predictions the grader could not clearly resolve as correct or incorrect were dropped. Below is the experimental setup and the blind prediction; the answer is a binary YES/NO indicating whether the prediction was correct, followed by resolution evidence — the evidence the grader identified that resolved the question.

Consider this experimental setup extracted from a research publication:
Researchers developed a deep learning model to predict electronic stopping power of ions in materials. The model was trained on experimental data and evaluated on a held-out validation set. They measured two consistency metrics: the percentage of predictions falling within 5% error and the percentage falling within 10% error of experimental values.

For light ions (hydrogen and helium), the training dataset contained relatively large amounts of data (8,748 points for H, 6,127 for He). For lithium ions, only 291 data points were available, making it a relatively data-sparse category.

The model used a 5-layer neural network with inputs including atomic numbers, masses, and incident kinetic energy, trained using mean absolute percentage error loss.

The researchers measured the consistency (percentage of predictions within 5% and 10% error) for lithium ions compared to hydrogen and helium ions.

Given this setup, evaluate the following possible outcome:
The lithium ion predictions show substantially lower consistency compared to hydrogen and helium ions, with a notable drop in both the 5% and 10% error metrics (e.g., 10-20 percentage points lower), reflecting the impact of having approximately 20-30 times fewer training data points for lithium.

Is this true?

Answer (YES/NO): NO